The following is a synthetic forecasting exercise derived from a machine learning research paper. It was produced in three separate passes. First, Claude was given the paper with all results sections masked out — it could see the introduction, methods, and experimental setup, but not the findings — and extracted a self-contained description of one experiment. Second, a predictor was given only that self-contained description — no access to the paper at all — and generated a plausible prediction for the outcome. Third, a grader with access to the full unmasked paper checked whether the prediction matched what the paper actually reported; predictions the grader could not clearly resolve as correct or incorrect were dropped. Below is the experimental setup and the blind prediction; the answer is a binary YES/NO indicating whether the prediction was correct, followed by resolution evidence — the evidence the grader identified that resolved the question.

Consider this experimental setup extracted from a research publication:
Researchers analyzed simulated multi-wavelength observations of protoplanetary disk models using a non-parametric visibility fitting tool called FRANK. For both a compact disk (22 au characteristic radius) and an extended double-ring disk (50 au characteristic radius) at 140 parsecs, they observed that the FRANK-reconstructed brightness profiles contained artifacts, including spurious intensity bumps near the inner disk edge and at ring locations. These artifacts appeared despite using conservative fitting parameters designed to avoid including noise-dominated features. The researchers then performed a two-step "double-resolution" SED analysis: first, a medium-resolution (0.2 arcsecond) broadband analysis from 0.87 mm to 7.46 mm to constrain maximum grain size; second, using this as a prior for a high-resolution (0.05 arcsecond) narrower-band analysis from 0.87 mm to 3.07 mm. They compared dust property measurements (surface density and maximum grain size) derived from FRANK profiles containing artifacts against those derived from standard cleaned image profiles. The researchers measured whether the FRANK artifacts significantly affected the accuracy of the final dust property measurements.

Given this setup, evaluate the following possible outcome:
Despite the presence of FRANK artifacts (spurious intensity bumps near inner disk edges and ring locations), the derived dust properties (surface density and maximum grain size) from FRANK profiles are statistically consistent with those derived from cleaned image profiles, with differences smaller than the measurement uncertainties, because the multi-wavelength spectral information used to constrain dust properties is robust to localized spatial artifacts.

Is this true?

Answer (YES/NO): YES